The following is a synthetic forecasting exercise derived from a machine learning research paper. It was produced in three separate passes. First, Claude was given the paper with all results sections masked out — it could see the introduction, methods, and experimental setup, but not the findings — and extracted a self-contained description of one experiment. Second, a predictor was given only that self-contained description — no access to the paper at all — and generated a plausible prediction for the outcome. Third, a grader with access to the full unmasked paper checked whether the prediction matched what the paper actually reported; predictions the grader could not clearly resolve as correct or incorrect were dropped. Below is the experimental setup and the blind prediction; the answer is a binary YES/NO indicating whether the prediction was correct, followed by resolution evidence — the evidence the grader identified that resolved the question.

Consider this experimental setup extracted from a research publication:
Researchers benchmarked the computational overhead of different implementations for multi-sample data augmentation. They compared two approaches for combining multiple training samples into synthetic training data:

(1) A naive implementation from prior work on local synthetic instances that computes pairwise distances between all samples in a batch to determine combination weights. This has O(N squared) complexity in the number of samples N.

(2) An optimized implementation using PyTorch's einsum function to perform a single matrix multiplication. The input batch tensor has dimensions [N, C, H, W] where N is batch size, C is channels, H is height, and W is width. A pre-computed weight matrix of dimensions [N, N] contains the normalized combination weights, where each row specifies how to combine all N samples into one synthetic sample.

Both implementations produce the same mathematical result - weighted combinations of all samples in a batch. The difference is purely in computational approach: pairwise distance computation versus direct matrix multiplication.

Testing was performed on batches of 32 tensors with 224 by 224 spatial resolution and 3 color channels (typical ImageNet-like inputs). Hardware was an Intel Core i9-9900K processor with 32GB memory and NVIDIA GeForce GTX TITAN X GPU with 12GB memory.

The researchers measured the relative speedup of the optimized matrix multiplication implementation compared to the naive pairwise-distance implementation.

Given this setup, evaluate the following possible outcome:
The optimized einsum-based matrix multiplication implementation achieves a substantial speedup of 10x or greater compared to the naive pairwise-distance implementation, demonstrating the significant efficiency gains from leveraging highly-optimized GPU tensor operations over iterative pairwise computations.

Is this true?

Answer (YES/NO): YES